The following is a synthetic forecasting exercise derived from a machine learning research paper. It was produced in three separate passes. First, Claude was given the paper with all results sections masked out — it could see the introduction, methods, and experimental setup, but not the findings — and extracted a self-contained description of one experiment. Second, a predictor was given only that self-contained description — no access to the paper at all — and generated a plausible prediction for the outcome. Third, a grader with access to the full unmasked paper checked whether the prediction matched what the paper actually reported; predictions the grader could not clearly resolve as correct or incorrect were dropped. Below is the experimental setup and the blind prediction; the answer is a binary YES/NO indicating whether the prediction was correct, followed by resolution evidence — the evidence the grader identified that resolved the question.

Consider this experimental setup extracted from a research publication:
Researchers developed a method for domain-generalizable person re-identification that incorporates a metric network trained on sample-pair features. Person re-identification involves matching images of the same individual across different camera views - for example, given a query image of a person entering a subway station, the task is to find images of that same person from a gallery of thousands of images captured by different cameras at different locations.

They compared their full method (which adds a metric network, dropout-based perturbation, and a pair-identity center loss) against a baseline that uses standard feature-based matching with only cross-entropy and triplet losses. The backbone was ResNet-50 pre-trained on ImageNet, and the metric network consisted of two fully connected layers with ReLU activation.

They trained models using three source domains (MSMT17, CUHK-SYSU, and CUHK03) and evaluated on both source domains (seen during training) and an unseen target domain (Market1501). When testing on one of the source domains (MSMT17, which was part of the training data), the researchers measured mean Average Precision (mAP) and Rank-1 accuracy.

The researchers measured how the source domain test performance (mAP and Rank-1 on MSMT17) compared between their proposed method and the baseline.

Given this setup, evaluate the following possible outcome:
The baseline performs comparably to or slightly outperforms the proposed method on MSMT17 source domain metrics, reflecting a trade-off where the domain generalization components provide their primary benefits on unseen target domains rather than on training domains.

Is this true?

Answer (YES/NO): YES